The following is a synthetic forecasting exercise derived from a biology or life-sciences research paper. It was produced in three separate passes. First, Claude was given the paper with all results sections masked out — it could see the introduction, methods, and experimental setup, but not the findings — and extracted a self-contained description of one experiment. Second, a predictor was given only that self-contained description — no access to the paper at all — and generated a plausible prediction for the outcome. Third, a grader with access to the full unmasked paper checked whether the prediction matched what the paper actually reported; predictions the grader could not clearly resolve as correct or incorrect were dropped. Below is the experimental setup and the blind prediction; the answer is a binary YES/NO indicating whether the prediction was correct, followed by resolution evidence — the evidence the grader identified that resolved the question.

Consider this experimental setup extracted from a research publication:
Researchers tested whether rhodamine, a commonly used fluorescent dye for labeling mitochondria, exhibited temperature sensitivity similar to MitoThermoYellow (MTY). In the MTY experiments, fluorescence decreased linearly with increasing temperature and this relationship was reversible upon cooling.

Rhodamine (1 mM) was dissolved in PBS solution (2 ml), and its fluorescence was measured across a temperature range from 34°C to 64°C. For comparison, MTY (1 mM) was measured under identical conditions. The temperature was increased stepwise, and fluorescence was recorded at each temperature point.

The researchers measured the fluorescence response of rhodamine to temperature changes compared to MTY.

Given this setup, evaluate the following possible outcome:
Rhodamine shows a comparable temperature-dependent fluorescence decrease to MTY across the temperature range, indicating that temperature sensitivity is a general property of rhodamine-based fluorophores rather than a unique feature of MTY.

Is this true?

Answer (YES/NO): NO